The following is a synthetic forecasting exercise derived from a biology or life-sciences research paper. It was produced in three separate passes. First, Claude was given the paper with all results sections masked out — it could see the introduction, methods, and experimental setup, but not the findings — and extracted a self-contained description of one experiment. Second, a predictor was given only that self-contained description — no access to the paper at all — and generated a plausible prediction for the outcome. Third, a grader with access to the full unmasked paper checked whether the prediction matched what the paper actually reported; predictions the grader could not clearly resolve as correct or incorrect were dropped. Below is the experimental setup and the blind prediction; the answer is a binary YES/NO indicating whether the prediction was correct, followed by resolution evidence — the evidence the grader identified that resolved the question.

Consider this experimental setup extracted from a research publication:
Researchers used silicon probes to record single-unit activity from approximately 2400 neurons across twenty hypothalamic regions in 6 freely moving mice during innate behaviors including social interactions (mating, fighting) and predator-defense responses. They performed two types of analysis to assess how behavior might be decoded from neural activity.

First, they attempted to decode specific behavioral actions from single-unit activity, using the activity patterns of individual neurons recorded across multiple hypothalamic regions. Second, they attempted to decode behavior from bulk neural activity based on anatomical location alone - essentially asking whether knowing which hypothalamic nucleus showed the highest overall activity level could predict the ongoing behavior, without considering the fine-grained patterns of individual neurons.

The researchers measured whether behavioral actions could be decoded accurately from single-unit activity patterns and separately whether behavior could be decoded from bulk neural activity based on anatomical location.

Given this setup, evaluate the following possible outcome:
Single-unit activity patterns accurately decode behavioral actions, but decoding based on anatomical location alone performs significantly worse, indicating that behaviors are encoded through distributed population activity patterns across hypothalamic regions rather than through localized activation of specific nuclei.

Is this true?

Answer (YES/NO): YES